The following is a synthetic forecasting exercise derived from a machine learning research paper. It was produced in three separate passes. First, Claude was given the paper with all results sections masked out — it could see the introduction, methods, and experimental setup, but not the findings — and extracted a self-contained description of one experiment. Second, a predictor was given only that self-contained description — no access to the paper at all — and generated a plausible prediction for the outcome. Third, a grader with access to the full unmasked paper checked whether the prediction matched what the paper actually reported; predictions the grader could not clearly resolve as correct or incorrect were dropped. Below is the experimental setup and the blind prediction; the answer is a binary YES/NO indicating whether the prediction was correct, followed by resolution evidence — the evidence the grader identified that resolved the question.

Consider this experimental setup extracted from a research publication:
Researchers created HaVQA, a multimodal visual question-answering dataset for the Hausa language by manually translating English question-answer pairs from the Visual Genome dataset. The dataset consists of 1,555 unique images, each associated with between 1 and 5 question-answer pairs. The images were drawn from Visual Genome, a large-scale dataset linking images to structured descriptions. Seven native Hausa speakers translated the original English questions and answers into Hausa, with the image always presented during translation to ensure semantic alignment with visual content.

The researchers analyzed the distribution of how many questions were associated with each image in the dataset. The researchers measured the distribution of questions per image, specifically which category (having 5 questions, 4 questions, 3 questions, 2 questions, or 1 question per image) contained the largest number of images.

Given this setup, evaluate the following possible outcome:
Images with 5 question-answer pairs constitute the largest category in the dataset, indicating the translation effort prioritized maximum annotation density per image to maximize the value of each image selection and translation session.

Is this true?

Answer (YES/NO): YES